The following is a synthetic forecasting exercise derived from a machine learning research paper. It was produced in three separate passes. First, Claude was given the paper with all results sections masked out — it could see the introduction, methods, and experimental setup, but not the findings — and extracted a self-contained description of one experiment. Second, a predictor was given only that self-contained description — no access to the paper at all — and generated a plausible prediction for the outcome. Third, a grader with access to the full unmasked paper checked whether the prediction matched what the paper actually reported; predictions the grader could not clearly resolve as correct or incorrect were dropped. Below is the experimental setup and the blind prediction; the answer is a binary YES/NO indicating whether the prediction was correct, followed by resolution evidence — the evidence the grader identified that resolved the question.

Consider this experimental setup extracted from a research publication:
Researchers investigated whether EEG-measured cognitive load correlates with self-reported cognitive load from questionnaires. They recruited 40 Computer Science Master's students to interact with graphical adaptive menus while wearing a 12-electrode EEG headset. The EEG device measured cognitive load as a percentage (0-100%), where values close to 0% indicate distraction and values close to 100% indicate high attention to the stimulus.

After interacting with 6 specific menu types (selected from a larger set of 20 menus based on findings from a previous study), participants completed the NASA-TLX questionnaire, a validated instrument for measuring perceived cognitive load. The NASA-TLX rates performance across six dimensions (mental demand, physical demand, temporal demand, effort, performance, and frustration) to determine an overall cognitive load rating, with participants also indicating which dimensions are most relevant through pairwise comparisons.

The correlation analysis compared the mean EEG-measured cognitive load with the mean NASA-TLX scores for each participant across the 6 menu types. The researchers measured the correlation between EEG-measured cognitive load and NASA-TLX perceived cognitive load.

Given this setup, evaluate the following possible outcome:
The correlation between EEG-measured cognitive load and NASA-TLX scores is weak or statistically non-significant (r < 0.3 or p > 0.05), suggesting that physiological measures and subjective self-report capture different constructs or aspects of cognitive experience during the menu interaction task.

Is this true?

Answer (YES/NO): NO